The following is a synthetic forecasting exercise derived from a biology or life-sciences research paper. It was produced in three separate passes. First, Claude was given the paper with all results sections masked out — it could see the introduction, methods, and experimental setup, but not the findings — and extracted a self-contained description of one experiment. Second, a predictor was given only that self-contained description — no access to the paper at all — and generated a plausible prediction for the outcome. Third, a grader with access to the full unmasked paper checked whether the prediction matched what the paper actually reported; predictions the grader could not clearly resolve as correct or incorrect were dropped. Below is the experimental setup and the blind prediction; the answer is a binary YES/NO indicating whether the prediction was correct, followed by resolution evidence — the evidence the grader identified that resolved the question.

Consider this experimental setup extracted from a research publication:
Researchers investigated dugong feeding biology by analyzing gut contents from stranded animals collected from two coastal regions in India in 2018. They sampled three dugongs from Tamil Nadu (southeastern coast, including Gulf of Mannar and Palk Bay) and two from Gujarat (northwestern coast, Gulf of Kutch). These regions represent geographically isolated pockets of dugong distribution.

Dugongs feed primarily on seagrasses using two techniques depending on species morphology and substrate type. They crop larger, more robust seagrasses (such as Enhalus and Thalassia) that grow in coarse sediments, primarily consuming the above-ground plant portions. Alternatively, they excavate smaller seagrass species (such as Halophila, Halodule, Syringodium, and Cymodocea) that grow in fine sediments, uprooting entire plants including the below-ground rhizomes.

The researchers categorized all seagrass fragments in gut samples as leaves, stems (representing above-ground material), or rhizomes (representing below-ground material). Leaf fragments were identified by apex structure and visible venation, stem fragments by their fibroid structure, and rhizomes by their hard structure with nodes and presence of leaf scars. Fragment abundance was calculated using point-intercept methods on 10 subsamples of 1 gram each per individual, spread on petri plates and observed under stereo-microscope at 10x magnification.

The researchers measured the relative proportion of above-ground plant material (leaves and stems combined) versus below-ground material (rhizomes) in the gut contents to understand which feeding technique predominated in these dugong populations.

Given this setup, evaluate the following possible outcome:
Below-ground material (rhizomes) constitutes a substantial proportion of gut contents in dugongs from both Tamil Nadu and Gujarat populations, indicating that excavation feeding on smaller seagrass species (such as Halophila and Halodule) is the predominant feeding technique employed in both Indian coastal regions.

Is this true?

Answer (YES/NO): NO